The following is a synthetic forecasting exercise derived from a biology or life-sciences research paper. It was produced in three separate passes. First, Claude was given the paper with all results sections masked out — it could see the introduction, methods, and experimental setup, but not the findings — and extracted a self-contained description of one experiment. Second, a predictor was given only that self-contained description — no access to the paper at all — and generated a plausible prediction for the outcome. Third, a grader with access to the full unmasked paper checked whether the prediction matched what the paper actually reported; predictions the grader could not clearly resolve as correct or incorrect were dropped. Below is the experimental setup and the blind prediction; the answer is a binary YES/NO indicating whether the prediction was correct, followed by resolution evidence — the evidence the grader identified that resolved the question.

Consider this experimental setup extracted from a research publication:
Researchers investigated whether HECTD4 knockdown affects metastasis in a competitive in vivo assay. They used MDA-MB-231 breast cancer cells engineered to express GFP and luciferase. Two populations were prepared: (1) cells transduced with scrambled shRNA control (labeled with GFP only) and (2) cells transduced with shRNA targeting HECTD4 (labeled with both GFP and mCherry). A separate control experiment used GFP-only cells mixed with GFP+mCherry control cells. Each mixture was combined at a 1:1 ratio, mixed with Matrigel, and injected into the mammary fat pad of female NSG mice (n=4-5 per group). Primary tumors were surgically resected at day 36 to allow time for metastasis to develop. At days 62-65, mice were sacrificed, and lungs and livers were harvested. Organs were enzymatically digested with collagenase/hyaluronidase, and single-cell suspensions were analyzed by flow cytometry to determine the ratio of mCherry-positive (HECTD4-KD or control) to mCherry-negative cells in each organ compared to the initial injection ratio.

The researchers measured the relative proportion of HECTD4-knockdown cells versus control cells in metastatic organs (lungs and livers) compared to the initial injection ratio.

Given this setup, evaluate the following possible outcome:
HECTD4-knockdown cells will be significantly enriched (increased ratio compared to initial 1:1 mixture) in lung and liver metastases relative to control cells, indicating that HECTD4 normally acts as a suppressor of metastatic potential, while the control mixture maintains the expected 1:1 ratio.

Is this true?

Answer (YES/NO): YES